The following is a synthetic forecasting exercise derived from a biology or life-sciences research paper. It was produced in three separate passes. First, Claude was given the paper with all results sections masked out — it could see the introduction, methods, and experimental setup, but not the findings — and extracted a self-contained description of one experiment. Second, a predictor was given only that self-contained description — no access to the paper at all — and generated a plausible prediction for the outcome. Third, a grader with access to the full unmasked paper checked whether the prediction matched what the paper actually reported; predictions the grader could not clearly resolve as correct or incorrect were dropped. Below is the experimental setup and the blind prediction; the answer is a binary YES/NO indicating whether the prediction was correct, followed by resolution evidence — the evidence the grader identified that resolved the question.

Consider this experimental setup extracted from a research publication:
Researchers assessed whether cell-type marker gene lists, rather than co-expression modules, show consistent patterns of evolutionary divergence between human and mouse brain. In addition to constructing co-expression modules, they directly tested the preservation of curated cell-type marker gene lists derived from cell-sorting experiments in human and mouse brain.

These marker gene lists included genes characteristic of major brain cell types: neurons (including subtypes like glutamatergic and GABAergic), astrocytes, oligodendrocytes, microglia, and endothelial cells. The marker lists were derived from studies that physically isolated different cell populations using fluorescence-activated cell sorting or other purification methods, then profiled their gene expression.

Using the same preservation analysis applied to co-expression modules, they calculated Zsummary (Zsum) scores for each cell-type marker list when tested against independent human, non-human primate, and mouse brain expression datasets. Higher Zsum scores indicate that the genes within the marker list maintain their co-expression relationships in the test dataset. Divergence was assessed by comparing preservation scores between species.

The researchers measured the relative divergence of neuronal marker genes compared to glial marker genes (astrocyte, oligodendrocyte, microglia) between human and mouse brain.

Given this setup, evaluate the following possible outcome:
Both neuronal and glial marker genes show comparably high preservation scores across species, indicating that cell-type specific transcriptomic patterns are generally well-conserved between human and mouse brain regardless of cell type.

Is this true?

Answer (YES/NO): NO